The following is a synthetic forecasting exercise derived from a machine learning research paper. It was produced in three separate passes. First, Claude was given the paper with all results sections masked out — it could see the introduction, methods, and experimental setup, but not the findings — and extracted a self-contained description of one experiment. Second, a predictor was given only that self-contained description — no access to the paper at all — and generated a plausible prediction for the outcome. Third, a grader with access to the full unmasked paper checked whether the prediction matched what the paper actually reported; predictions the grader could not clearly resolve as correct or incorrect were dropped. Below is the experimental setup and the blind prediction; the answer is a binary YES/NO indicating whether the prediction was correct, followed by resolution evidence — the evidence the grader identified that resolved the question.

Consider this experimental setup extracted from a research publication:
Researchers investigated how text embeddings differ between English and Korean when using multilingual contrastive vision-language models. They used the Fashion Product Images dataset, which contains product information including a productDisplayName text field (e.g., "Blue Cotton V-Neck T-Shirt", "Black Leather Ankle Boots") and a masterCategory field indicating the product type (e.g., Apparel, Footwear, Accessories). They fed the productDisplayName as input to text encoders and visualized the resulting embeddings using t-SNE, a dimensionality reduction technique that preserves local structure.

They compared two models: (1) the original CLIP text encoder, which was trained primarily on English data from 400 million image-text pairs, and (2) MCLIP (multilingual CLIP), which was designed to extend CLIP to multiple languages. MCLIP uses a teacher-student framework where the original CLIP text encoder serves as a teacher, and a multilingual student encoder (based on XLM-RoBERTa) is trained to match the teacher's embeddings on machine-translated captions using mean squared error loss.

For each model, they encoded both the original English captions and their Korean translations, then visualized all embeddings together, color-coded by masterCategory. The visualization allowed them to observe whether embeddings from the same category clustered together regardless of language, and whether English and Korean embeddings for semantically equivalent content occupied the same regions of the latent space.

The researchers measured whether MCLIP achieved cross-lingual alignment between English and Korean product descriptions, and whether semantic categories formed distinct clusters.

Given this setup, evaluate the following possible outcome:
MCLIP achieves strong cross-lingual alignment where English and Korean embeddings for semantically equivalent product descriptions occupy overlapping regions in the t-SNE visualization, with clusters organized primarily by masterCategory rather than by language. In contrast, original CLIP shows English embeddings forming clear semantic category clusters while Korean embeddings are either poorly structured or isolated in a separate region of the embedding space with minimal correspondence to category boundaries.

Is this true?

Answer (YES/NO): NO